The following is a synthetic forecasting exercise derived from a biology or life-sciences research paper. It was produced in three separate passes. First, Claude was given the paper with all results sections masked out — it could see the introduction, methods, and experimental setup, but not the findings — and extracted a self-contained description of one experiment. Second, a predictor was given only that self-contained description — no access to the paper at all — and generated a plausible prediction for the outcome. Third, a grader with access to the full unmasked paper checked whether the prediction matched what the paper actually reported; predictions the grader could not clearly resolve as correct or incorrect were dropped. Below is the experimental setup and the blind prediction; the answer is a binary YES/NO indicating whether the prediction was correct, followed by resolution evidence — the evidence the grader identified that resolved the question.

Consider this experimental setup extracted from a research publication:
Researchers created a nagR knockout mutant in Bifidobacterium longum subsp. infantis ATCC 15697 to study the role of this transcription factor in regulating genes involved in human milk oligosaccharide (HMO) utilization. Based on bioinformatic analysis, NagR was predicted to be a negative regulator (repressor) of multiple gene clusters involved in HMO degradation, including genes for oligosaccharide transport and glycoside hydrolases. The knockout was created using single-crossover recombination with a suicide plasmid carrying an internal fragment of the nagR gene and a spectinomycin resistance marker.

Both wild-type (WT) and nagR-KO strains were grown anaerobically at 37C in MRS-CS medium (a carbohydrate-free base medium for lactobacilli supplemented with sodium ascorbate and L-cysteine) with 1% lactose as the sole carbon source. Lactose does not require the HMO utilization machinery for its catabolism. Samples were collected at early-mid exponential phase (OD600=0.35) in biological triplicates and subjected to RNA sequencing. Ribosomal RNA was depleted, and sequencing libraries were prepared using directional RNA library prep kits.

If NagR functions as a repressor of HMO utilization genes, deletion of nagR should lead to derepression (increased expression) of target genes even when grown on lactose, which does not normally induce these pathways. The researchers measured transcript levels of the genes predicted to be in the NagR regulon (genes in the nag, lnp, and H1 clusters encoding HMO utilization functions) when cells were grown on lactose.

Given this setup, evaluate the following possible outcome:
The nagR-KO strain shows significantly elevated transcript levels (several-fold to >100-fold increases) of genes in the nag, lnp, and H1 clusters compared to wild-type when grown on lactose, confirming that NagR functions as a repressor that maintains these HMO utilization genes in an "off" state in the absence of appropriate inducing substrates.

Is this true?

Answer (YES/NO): YES